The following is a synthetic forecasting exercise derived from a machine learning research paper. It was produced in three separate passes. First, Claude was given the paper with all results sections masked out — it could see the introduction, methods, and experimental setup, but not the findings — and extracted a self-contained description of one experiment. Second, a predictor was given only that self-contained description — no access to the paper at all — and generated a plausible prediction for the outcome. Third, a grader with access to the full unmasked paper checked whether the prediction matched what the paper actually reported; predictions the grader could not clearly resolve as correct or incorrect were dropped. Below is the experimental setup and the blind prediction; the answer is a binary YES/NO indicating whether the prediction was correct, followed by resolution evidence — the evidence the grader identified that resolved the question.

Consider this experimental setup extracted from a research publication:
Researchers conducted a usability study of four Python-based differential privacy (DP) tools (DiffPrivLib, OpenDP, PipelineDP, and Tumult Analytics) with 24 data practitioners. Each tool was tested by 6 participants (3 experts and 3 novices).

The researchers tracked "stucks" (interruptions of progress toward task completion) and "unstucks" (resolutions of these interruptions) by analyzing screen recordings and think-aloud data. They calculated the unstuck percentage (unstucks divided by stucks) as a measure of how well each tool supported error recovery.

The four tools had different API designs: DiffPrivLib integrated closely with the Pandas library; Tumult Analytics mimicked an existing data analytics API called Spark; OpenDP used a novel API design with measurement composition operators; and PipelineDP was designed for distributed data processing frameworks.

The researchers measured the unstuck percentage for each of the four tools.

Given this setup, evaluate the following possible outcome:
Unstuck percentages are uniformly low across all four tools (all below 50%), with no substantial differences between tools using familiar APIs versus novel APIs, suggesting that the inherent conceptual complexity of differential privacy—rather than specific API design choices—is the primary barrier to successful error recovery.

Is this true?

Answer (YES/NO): NO